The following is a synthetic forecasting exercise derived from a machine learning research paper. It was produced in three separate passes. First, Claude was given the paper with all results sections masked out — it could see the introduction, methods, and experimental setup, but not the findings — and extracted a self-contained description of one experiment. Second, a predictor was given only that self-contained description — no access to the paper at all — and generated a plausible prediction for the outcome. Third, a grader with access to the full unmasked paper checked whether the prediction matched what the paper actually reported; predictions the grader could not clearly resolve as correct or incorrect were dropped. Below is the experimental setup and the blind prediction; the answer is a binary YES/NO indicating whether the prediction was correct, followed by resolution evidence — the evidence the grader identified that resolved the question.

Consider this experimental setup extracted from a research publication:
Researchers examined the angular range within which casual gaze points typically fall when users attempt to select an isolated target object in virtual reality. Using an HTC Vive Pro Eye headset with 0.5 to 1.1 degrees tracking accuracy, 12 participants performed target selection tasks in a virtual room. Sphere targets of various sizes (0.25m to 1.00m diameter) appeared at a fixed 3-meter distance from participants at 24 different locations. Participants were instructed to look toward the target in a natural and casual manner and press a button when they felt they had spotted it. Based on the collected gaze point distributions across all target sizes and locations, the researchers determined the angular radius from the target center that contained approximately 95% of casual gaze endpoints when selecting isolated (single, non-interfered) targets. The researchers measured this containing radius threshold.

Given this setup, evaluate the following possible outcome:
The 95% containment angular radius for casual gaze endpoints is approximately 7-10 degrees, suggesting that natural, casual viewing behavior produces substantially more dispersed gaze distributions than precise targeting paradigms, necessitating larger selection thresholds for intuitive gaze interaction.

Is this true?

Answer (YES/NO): NO